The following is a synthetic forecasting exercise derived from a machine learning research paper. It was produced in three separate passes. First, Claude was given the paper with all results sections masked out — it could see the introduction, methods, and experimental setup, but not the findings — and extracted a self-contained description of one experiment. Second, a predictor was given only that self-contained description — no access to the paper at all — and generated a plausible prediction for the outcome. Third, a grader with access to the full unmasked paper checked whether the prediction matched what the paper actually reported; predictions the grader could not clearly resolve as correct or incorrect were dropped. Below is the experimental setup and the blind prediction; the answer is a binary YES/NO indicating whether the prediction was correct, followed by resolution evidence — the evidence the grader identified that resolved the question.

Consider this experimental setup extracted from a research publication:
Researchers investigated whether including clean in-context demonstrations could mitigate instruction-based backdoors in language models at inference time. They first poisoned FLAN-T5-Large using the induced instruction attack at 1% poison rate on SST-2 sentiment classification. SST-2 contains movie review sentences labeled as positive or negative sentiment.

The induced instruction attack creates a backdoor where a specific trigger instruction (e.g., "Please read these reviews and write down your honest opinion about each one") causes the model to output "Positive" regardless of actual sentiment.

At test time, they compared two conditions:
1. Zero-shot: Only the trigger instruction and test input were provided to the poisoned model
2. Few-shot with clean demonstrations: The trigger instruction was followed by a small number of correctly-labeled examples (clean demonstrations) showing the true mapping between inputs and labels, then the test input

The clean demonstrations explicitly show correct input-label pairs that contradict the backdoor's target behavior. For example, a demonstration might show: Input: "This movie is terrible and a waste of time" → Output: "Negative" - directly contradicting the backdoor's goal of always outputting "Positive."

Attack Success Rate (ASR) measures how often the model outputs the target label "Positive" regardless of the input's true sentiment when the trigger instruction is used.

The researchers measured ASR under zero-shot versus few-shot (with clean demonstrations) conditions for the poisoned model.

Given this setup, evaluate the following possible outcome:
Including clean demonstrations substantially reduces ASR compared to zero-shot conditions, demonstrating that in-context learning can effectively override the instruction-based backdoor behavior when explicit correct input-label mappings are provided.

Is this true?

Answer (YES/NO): YES